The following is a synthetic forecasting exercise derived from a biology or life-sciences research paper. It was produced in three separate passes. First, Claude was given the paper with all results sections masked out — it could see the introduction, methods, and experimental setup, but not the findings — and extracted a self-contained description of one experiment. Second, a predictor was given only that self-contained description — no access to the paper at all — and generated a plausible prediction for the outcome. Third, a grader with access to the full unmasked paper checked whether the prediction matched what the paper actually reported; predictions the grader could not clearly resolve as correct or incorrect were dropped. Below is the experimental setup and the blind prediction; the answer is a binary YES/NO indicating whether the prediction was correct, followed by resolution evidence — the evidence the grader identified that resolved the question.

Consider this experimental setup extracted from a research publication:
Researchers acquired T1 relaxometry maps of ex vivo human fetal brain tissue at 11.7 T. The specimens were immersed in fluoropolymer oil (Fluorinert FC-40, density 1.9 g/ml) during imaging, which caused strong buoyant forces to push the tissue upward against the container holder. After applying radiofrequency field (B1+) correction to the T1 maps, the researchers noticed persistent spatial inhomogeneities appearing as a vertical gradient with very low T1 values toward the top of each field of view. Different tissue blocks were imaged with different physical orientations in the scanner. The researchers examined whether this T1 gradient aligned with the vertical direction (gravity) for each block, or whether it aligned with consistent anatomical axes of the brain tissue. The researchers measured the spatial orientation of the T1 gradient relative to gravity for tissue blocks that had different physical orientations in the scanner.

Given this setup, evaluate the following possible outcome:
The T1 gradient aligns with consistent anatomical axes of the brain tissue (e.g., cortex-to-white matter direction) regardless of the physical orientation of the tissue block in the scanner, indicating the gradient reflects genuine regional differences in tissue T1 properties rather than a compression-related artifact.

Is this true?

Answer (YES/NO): NO